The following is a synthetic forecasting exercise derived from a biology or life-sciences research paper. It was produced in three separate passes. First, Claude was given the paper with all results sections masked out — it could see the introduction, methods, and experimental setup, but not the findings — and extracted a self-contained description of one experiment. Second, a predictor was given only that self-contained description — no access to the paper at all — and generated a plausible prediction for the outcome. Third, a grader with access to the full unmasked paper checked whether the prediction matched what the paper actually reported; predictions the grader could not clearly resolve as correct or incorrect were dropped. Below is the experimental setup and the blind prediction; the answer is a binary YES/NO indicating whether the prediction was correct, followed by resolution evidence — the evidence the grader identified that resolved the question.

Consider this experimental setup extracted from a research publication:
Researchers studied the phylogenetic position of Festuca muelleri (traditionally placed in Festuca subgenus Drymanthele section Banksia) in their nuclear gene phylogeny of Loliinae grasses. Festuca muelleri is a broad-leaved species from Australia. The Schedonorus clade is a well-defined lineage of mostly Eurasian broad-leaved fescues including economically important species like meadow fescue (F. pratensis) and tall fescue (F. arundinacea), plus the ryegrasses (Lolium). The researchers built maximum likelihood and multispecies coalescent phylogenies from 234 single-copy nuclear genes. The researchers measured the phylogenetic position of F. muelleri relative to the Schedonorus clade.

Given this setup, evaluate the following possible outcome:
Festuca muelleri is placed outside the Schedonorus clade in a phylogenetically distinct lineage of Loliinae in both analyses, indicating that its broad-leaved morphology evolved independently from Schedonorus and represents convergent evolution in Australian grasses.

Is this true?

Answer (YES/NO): NO